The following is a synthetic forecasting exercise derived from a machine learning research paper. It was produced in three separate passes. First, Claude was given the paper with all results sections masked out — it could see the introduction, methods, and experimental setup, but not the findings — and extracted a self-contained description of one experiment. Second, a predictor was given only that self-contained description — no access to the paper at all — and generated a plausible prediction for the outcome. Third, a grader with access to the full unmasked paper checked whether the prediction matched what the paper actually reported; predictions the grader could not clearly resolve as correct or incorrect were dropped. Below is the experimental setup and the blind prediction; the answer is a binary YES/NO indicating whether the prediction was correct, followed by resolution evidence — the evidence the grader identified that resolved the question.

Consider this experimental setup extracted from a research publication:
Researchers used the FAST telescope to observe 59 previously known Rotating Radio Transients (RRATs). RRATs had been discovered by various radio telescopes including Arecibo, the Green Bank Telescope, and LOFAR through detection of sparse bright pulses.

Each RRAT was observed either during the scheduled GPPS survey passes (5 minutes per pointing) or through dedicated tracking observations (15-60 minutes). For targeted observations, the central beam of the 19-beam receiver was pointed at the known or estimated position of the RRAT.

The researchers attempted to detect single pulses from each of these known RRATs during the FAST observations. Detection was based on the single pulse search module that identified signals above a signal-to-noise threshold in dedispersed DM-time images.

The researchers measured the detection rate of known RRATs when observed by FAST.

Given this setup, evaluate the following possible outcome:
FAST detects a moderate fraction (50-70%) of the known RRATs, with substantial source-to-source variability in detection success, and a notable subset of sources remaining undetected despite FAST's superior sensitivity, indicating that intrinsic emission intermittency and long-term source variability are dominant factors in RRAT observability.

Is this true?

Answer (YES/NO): NO